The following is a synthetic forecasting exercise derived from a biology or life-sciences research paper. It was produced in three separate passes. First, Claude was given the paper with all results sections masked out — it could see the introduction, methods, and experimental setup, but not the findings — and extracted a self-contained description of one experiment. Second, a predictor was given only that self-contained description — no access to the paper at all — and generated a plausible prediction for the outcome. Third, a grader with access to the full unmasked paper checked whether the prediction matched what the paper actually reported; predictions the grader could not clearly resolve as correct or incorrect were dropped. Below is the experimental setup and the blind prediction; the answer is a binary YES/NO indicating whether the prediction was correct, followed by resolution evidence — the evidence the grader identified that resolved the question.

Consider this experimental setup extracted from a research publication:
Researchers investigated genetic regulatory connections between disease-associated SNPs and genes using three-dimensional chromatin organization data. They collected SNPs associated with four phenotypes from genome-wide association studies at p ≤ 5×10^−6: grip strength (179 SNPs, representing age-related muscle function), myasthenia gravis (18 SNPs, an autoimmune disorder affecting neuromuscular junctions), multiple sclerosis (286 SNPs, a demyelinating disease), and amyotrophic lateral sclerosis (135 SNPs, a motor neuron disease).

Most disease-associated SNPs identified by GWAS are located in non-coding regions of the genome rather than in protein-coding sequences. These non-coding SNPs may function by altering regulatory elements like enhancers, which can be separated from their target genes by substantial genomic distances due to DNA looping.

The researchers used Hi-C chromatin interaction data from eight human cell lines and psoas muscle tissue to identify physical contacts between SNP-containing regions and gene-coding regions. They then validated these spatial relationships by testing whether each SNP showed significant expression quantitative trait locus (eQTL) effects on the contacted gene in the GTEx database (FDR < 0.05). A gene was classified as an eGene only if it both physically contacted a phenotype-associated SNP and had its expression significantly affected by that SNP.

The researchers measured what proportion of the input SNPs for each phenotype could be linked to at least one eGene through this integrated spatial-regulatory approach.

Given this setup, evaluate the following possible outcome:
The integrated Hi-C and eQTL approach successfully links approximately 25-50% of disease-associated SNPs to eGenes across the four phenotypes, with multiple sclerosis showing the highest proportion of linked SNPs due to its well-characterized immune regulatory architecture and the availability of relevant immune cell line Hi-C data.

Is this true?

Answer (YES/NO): NO